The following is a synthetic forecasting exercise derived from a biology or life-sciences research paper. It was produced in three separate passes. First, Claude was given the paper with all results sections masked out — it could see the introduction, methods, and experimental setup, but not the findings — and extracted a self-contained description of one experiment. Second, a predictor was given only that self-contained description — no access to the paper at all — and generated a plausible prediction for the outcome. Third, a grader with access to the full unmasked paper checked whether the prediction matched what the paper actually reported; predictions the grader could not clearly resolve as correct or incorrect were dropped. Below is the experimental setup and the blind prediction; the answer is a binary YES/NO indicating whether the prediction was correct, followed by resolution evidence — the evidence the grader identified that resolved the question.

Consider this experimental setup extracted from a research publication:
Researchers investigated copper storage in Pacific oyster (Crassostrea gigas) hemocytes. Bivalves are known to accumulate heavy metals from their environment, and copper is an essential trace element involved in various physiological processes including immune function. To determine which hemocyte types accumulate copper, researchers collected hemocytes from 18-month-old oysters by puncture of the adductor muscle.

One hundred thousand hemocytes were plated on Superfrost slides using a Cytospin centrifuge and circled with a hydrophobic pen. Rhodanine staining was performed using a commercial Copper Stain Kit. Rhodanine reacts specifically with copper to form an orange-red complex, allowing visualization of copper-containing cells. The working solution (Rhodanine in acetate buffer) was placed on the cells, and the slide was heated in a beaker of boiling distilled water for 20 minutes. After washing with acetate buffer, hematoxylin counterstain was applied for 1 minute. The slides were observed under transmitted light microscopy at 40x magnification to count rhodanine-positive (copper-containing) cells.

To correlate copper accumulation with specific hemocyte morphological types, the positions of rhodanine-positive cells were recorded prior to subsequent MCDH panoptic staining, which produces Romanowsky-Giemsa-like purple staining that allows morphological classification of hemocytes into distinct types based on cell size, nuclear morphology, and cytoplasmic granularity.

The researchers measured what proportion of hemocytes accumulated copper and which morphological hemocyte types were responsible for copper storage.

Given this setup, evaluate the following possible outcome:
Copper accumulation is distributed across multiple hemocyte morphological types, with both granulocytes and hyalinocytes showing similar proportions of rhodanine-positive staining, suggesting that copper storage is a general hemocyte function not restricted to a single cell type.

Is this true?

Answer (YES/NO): NO